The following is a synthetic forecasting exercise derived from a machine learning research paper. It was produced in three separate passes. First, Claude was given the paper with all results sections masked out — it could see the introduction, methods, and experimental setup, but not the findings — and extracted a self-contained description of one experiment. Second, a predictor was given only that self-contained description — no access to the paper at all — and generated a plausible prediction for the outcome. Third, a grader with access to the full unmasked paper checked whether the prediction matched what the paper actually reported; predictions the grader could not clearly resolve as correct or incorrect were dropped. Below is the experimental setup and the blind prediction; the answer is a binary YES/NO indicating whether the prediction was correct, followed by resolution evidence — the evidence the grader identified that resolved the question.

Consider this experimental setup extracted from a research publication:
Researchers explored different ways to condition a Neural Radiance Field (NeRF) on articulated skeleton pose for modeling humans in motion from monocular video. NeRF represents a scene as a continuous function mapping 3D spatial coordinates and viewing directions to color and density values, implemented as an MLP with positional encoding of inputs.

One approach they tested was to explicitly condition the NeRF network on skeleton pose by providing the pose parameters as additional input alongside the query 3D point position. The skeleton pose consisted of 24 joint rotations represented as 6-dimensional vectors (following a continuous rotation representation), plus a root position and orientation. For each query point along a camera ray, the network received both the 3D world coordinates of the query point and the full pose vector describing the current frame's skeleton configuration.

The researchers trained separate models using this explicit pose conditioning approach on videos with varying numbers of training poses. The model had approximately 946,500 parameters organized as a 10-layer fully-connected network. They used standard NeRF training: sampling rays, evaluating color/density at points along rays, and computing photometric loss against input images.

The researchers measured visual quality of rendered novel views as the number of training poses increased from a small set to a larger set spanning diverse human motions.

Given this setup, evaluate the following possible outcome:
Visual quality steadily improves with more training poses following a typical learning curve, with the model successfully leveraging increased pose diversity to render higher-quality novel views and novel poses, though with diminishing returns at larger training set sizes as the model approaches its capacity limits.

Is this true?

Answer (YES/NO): NO